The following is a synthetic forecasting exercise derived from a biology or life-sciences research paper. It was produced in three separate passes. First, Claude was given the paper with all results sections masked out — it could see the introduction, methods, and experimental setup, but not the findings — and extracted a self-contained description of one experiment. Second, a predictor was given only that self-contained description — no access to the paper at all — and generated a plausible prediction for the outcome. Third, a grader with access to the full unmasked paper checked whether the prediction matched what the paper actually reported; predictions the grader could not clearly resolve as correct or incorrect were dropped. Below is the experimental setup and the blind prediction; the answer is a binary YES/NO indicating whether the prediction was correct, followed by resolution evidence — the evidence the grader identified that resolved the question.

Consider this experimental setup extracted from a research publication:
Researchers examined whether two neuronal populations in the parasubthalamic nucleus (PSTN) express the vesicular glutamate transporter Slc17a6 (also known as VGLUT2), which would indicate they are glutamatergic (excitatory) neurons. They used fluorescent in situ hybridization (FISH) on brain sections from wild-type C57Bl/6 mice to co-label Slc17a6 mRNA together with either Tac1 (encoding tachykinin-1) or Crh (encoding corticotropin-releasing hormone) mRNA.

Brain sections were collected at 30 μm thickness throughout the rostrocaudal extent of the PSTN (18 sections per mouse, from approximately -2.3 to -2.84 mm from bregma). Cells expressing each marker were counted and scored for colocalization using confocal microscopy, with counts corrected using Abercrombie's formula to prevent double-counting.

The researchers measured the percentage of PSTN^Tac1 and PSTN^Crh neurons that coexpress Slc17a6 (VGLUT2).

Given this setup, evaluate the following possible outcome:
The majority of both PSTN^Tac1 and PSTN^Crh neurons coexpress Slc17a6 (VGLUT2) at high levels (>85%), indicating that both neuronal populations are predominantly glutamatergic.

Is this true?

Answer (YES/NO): YES